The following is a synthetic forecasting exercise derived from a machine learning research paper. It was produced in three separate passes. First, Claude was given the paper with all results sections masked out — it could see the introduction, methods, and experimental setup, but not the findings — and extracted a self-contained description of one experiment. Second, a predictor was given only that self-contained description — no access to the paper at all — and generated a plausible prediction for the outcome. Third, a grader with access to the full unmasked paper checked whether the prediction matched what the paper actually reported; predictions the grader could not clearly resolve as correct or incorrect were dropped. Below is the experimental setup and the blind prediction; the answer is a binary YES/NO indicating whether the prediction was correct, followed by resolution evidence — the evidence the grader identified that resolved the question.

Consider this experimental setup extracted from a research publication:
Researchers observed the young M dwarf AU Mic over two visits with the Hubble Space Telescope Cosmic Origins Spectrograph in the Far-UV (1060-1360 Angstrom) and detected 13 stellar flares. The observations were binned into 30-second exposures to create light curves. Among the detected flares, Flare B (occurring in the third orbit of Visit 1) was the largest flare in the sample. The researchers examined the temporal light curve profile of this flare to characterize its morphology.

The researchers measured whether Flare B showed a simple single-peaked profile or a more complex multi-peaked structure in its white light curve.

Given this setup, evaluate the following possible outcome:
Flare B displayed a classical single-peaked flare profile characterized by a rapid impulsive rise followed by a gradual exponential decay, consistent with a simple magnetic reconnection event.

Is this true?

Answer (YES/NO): NO